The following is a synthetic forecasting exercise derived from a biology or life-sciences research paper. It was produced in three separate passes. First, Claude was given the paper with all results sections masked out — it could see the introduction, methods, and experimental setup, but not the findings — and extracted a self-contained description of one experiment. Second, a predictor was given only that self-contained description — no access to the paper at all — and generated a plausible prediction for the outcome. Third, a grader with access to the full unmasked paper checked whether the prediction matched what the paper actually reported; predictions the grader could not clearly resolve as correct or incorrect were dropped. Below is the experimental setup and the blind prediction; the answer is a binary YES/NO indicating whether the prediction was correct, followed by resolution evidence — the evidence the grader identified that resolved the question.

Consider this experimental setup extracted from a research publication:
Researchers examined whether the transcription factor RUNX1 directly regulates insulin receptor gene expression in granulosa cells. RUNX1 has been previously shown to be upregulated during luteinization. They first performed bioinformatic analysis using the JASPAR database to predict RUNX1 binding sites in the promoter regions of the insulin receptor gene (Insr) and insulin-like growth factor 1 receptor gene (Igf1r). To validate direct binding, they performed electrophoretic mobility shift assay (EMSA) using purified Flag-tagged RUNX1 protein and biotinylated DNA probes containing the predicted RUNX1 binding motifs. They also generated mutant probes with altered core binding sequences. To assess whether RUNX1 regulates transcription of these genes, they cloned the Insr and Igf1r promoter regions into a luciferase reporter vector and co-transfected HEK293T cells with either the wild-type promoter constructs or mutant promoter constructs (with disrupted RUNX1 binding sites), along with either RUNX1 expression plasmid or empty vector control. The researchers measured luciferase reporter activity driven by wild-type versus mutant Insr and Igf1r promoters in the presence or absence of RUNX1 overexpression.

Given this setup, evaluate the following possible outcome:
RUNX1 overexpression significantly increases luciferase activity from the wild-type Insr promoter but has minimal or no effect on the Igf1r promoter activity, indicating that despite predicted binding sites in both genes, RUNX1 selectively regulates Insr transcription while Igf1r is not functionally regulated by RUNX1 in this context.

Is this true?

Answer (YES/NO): NO